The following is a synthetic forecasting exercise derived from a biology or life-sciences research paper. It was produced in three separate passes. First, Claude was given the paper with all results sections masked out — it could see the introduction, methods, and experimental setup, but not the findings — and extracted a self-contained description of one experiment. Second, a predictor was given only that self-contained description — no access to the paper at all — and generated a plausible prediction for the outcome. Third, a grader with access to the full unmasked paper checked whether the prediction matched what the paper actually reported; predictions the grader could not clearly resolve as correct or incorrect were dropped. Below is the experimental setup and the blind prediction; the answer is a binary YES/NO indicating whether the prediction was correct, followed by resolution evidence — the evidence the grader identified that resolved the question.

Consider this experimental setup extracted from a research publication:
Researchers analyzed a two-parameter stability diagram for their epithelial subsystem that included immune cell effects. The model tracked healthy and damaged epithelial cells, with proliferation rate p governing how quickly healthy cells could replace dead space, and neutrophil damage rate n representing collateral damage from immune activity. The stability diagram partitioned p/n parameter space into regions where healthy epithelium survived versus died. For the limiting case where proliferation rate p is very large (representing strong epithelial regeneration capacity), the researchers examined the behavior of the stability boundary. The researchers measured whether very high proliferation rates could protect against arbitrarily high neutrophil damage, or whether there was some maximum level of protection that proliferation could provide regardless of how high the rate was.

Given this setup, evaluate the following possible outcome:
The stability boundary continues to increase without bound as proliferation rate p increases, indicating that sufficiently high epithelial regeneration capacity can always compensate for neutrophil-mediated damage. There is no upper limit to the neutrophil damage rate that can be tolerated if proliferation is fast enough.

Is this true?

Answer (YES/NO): YES